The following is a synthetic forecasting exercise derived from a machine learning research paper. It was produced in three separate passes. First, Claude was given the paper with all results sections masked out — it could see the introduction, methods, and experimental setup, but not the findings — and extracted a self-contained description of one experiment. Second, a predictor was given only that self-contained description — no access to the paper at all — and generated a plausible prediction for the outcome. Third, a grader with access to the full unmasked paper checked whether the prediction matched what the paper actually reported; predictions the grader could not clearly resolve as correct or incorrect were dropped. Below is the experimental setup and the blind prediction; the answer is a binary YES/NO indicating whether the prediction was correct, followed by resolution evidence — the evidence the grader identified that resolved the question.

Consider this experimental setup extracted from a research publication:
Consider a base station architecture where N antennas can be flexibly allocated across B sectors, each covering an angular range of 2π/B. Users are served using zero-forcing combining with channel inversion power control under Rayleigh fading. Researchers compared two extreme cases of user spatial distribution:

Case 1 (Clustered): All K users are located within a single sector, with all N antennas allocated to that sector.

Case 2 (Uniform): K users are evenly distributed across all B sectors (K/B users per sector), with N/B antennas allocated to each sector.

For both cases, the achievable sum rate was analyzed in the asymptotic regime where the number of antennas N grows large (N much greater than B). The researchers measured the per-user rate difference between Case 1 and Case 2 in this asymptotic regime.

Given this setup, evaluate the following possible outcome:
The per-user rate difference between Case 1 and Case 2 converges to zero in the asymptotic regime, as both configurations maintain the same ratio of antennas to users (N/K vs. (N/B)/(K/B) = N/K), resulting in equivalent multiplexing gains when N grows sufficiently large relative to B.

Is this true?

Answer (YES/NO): NO